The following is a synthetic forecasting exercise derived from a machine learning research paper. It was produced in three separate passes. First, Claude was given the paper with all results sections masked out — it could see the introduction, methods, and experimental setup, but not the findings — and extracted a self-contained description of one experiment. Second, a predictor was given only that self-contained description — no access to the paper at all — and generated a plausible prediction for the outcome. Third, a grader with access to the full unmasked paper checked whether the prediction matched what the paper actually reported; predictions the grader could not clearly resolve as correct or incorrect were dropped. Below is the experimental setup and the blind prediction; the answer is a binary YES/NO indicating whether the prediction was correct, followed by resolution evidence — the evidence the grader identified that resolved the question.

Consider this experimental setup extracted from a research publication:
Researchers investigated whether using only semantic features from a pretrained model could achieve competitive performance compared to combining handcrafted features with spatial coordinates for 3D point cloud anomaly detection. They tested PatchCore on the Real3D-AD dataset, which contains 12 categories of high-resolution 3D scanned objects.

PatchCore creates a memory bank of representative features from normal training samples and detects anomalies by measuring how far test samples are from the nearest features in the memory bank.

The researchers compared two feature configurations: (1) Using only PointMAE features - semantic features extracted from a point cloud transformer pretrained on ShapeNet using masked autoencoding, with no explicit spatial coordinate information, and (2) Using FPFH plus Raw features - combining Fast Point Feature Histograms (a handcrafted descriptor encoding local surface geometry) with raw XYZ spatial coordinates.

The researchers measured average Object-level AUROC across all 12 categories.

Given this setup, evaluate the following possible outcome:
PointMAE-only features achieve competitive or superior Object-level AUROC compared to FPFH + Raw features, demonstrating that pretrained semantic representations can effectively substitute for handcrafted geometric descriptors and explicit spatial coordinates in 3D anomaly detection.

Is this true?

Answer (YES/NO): NO